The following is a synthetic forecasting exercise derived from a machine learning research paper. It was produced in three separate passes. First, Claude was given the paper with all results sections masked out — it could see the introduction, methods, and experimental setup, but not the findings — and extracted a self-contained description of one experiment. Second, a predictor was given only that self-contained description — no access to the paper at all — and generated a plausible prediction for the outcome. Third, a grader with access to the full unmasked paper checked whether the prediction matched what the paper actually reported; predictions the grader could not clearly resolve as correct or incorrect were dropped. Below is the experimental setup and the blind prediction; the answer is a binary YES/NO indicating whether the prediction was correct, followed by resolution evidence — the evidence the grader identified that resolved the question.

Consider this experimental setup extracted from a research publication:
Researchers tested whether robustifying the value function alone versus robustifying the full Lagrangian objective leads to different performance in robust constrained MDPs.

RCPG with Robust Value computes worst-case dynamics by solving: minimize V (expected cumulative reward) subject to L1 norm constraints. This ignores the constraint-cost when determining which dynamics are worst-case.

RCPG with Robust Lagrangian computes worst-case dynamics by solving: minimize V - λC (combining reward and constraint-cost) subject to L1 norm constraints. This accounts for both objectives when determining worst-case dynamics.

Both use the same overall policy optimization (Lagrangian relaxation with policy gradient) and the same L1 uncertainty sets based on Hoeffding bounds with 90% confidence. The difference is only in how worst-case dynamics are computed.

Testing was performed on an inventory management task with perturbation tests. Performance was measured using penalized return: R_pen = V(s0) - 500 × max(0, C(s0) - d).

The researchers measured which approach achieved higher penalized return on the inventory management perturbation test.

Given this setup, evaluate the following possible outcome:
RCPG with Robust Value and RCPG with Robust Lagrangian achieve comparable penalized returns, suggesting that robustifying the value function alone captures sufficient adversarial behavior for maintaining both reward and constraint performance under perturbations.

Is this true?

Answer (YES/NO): NO